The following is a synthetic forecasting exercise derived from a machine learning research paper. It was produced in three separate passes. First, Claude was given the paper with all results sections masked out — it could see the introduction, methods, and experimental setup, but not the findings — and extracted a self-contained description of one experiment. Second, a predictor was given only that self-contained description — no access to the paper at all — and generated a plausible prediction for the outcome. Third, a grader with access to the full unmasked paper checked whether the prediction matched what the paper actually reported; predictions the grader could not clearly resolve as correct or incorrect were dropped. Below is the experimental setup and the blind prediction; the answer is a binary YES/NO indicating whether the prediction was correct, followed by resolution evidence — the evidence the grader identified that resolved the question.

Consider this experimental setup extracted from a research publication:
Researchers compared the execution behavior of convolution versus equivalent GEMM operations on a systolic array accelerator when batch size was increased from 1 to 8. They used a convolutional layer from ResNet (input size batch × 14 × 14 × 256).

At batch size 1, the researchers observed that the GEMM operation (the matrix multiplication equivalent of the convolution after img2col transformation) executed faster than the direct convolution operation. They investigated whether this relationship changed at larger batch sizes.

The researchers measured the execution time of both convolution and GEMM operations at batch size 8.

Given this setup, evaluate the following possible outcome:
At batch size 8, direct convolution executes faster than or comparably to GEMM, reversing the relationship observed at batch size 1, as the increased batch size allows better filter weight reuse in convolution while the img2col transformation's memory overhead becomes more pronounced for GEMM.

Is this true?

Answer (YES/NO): YES